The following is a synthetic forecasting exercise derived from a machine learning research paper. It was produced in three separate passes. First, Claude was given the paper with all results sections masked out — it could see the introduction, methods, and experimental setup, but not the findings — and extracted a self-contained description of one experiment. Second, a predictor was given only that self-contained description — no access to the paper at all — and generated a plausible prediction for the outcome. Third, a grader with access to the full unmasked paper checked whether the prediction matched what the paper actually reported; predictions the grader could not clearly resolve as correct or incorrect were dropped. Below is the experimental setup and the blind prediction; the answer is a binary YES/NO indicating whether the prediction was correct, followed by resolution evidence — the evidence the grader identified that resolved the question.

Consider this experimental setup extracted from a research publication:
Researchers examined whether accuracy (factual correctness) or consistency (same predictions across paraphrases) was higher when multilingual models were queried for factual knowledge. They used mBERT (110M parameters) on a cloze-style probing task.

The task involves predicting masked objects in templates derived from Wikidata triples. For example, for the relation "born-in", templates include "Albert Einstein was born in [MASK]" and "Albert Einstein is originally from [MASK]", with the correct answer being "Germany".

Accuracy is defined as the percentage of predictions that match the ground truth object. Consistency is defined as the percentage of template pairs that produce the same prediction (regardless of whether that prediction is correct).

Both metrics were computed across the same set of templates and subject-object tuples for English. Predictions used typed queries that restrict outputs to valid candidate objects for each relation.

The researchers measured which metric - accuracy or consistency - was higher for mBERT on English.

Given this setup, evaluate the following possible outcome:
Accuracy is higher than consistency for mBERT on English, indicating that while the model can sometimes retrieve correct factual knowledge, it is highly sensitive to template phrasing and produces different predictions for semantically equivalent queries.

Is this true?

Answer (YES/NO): NO